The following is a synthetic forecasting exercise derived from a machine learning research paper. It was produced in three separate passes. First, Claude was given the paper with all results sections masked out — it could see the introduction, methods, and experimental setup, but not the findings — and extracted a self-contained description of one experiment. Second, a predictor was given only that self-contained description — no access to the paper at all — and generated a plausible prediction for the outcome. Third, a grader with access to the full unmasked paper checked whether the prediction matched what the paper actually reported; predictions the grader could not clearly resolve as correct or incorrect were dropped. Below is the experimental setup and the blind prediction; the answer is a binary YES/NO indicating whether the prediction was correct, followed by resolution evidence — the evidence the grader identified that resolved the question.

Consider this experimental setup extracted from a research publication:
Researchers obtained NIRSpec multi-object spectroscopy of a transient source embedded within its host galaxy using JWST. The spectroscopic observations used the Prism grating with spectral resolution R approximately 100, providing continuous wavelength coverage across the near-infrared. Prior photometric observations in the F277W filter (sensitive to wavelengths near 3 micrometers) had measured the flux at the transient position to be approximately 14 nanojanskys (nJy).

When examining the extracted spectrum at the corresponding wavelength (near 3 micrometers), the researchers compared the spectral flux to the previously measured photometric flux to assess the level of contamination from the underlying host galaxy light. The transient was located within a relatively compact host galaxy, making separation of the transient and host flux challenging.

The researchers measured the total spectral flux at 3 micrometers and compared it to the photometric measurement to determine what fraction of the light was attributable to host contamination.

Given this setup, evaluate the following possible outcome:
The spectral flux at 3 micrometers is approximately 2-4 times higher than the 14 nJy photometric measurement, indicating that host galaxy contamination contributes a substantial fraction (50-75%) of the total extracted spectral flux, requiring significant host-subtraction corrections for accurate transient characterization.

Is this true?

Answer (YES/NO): YES